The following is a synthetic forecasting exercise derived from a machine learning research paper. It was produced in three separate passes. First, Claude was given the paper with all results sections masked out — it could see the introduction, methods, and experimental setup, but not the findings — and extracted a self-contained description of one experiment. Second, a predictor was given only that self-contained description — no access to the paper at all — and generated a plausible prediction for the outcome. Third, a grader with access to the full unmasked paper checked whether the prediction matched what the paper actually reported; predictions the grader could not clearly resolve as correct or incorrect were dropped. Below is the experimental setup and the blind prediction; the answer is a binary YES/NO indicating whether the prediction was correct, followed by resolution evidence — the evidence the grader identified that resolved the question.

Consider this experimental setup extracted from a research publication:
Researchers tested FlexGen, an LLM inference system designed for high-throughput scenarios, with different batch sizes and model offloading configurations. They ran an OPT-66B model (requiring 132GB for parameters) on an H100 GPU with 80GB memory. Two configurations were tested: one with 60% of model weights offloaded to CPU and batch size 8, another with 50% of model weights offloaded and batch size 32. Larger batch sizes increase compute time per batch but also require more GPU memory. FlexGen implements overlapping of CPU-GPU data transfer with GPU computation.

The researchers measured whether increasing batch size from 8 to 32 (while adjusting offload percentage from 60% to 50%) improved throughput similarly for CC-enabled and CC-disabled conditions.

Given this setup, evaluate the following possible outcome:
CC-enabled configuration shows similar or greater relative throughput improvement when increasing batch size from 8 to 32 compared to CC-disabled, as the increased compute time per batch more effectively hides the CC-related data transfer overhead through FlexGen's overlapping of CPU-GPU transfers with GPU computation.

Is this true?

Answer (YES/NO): NO